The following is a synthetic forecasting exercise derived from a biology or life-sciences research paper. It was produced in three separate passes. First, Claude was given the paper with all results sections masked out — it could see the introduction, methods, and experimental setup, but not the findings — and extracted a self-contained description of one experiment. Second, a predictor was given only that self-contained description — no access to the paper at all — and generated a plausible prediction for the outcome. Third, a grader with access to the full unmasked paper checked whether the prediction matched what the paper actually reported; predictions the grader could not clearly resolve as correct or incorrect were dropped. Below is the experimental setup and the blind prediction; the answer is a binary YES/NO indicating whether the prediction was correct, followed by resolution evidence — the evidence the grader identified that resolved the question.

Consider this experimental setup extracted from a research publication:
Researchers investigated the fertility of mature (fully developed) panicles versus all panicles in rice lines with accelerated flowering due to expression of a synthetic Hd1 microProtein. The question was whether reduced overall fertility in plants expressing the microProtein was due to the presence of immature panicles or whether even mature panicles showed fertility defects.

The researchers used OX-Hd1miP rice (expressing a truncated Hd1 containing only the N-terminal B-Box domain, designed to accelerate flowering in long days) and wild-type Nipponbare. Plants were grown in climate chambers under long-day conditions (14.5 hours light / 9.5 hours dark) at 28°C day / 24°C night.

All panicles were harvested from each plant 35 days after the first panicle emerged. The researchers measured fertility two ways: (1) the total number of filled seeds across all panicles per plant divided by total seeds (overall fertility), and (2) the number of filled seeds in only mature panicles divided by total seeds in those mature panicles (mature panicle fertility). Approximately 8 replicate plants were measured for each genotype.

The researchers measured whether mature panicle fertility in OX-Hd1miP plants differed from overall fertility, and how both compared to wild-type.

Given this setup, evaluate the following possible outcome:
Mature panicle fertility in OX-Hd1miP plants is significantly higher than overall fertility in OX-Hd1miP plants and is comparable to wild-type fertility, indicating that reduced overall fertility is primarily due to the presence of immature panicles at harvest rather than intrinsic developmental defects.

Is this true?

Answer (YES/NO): NO